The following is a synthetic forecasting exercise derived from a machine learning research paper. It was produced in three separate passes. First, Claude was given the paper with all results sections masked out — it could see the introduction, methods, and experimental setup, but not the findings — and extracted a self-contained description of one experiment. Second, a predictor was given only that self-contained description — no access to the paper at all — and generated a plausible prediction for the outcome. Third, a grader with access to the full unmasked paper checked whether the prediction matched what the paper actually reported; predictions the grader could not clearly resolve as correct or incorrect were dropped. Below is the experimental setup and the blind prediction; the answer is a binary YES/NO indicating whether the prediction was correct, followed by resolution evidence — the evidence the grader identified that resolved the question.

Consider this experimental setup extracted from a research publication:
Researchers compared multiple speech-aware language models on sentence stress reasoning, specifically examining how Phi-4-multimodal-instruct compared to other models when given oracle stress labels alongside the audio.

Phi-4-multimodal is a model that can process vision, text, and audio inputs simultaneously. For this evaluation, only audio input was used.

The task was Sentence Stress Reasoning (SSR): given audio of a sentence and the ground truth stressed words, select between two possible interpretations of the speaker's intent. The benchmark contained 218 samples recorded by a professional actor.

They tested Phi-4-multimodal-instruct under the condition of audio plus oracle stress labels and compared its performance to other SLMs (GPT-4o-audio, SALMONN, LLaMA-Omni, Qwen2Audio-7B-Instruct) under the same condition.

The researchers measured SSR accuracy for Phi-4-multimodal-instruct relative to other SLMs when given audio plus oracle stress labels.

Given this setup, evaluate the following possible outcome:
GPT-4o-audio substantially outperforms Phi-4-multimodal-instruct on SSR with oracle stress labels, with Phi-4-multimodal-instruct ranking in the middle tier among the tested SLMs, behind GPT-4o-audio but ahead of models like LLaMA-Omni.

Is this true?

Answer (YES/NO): NO